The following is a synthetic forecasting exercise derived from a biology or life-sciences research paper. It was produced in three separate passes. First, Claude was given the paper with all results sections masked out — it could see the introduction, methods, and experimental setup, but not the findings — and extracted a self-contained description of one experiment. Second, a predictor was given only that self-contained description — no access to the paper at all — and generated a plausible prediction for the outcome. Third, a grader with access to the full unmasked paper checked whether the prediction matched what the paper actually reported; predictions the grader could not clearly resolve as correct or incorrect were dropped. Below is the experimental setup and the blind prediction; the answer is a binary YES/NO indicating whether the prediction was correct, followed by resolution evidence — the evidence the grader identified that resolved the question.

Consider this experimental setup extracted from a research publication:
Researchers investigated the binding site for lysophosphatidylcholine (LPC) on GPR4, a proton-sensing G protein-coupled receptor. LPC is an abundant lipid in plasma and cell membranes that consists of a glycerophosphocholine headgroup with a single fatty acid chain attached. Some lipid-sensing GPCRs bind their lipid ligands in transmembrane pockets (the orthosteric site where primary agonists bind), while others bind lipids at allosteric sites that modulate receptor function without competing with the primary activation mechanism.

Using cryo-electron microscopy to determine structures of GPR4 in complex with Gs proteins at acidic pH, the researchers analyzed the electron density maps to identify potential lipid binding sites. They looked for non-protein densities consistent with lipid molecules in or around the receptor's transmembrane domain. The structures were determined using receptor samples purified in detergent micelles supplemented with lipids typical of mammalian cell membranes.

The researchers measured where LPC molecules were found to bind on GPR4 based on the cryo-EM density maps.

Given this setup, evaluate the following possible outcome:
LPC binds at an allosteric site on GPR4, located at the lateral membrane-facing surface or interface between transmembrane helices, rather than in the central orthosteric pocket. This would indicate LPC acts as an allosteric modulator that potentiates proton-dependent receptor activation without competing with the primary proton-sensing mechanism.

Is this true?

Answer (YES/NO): YES